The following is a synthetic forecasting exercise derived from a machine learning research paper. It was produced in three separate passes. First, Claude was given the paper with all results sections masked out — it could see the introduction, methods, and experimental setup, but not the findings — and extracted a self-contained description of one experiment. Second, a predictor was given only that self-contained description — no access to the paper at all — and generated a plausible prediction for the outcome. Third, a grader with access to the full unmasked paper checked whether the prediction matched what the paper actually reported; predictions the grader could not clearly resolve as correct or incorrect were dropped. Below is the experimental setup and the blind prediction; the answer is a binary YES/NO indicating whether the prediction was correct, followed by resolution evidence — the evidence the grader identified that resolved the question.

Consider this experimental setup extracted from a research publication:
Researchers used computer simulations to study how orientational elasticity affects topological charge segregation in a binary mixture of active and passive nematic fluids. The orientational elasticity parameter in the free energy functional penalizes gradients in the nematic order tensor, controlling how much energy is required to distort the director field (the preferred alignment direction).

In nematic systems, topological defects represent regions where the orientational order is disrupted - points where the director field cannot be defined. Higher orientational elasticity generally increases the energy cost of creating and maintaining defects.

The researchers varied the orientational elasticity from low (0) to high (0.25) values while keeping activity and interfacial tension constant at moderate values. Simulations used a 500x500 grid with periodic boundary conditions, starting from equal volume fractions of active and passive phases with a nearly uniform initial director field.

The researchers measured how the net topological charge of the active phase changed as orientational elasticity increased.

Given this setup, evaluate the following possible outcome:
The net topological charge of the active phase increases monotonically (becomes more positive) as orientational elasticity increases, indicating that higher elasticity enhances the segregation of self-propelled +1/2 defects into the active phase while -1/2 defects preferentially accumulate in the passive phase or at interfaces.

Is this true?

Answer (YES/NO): NO